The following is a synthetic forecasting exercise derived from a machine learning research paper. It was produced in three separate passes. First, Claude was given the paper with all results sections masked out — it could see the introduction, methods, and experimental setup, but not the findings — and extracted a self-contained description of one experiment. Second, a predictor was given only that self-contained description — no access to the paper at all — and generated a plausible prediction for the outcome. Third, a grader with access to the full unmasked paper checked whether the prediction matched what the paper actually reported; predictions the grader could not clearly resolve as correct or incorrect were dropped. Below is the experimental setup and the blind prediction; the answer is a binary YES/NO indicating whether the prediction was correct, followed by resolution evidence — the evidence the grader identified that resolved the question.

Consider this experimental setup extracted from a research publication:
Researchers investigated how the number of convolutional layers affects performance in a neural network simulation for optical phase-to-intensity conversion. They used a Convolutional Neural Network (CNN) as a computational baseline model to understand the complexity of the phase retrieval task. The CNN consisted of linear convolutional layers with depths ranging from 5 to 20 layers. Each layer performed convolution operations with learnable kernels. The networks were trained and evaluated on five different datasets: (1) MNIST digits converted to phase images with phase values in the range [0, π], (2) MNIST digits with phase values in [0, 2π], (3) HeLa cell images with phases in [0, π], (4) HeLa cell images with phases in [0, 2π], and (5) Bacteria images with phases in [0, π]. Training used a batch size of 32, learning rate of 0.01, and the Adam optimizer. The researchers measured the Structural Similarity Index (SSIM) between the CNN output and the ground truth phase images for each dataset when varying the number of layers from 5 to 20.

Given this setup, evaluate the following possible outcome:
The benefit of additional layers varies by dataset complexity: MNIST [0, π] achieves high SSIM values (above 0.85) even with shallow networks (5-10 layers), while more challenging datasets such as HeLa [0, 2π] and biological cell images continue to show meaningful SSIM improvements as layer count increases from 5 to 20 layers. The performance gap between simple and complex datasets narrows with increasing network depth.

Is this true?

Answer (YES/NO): NO